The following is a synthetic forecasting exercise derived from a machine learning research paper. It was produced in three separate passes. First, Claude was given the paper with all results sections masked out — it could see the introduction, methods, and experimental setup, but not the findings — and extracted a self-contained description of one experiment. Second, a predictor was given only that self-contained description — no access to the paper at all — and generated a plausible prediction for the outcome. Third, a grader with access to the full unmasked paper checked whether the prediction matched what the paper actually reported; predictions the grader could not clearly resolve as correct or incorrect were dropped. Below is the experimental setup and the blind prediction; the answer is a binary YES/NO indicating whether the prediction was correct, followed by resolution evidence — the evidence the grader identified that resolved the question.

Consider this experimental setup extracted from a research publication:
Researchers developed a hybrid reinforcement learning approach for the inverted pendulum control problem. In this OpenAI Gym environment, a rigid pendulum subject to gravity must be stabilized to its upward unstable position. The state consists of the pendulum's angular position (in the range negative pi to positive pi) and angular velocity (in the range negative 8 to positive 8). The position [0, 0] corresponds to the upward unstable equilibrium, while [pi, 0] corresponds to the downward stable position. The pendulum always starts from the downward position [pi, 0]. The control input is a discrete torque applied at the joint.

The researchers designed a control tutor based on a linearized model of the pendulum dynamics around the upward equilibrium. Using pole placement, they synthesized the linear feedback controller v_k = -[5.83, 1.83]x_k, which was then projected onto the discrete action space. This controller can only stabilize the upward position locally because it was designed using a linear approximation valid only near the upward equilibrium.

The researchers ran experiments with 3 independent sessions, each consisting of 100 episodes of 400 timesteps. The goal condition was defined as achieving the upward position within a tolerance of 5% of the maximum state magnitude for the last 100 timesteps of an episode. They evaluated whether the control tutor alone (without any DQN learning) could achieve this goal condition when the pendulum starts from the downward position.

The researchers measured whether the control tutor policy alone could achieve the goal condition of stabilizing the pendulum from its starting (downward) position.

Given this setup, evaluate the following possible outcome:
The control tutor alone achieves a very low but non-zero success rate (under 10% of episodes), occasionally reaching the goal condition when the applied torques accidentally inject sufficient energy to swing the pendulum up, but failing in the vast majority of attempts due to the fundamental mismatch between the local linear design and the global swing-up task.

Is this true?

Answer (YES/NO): NO